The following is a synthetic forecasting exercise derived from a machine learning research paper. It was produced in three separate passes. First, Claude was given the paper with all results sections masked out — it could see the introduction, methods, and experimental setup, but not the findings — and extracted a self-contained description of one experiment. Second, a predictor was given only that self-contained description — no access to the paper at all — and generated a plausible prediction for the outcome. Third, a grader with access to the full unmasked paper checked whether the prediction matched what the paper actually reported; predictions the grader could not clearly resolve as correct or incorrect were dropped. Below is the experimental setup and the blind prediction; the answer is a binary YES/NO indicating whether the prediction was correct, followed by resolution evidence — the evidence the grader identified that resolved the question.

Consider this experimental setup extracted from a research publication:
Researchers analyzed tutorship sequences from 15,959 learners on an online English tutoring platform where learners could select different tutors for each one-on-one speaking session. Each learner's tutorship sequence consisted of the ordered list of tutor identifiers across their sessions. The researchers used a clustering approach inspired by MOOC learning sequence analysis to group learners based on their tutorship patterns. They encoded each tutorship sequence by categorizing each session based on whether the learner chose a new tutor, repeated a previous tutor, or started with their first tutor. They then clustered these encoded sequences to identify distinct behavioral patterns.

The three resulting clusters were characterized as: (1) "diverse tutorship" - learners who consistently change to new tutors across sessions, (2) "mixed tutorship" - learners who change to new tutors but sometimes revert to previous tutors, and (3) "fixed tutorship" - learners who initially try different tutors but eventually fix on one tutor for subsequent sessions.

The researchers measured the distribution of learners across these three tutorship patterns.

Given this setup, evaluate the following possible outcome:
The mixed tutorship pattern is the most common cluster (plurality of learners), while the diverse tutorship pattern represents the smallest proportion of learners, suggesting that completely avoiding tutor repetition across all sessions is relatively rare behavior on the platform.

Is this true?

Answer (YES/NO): NO